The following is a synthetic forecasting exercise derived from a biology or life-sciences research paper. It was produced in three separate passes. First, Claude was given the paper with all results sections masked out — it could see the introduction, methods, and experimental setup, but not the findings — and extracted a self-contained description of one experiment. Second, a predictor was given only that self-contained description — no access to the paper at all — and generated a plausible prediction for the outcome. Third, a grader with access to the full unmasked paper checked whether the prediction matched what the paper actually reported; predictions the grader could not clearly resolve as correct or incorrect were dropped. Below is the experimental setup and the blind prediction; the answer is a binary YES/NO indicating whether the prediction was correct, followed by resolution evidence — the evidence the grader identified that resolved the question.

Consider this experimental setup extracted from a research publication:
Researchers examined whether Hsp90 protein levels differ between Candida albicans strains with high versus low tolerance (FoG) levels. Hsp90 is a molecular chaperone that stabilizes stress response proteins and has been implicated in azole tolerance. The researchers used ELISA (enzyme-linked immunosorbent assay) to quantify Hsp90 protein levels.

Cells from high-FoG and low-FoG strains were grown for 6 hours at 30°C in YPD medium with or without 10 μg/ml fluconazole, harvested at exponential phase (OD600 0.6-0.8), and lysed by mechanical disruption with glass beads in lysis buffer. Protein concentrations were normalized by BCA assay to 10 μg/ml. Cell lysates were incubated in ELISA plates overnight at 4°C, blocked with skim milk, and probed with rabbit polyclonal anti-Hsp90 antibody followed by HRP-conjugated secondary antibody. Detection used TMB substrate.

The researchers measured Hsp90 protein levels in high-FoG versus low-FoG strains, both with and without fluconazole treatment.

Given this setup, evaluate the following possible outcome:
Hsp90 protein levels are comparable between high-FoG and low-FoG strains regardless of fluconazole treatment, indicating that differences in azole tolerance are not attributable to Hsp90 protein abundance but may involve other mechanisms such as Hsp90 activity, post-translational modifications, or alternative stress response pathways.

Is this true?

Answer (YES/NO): YES